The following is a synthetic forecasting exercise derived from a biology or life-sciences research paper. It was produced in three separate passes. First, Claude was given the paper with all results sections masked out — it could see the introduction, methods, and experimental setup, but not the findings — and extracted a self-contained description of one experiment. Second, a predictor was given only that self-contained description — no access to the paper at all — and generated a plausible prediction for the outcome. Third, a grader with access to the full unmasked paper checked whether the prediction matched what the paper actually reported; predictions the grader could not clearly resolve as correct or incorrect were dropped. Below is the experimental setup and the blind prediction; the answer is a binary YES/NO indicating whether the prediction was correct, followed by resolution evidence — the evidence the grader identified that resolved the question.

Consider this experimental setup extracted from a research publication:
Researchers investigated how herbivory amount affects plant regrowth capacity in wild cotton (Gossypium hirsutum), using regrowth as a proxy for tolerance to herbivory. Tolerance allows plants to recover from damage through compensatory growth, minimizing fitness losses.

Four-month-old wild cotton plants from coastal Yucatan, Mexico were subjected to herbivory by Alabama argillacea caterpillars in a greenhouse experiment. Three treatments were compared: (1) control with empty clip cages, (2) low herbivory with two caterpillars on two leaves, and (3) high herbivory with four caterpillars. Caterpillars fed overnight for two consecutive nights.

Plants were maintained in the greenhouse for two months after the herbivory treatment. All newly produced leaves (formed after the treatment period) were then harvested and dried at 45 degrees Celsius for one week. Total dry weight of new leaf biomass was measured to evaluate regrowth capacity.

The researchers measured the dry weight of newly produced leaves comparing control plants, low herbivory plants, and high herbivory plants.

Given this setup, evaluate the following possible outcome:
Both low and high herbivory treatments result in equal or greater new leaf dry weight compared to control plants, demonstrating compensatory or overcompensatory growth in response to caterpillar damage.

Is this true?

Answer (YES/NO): NO